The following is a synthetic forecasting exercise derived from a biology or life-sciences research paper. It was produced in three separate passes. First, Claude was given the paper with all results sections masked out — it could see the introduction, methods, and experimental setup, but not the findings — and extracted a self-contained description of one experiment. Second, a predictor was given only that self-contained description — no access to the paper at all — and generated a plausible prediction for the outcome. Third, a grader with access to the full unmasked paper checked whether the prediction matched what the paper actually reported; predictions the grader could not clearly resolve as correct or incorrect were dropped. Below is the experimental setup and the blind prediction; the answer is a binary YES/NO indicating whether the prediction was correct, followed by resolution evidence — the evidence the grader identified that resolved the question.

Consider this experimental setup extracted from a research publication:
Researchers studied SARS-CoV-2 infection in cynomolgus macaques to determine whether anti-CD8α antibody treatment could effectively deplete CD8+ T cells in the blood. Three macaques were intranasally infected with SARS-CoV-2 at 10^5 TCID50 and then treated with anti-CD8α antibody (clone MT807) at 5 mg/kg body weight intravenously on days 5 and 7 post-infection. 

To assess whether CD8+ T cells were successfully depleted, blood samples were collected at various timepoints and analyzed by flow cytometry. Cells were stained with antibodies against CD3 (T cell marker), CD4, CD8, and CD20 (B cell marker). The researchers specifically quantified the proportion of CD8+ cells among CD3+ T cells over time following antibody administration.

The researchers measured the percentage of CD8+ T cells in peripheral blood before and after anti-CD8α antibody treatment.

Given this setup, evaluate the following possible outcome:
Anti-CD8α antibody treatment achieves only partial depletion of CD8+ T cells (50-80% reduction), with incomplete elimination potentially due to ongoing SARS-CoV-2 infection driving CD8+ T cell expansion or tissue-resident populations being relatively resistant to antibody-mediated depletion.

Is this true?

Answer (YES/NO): NO